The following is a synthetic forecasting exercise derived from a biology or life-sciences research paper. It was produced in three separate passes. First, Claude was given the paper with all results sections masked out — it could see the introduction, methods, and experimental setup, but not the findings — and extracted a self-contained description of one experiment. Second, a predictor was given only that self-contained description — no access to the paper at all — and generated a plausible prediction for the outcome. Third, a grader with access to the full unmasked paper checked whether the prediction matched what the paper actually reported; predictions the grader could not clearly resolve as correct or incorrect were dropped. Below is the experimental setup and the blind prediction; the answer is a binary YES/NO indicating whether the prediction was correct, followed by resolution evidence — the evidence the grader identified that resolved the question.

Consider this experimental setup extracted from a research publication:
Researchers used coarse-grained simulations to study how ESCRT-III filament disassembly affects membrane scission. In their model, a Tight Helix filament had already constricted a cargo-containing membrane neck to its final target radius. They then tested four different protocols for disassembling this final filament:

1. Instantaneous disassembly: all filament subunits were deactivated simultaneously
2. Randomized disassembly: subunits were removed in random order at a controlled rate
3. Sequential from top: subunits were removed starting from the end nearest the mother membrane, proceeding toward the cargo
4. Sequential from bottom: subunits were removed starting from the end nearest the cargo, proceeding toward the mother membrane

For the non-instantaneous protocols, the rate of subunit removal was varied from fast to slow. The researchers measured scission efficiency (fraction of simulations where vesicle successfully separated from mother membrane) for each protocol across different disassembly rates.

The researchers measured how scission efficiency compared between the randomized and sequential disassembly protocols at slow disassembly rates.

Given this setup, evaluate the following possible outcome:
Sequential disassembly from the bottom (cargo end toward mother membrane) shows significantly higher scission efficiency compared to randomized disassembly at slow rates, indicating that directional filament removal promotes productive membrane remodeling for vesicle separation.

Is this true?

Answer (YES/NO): YES